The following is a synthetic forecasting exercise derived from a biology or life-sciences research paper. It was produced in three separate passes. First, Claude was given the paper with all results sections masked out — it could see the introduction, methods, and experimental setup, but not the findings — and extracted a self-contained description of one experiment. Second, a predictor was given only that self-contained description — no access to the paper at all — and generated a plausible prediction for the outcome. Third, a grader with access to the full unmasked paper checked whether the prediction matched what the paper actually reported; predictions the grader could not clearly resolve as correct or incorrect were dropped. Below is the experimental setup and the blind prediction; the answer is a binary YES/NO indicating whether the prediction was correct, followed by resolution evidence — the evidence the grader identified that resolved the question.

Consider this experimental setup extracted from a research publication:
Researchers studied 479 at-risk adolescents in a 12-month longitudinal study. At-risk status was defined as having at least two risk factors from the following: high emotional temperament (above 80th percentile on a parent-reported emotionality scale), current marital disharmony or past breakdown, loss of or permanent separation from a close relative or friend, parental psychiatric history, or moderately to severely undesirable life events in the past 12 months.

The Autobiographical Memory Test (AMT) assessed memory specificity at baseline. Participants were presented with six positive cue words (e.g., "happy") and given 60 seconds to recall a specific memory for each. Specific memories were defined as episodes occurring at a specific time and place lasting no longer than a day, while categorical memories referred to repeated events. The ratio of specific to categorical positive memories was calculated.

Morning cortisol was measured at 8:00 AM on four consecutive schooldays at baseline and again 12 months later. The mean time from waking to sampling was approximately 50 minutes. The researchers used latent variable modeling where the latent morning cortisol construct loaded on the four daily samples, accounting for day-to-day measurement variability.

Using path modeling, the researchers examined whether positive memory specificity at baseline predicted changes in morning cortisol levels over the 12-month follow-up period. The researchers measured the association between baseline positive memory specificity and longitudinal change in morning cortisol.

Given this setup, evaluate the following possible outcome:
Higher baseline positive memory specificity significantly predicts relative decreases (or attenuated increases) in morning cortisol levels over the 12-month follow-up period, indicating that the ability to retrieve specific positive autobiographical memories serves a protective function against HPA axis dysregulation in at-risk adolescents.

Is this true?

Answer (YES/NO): YES